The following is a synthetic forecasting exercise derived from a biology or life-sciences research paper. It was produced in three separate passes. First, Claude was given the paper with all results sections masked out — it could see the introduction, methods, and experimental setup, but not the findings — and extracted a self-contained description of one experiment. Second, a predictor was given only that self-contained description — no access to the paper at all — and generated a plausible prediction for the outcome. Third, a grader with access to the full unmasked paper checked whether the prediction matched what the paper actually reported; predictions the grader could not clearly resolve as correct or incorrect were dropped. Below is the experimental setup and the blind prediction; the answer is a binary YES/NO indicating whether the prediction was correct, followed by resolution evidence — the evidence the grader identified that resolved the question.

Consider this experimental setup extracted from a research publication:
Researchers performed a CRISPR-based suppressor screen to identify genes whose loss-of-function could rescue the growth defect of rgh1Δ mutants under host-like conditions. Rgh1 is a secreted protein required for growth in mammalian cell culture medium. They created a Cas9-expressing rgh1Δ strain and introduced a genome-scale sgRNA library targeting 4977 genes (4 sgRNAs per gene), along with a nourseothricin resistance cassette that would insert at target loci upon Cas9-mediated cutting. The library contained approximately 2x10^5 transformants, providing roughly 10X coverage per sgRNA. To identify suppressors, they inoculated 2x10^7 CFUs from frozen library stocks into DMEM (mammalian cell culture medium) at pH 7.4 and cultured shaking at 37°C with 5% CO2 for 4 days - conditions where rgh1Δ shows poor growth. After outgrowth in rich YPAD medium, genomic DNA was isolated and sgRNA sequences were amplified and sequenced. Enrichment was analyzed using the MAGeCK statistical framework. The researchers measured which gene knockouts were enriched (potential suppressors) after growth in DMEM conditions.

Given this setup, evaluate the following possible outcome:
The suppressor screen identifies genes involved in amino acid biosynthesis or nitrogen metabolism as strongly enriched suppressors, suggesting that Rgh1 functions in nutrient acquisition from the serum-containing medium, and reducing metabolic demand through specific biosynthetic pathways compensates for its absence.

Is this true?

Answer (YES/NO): NO